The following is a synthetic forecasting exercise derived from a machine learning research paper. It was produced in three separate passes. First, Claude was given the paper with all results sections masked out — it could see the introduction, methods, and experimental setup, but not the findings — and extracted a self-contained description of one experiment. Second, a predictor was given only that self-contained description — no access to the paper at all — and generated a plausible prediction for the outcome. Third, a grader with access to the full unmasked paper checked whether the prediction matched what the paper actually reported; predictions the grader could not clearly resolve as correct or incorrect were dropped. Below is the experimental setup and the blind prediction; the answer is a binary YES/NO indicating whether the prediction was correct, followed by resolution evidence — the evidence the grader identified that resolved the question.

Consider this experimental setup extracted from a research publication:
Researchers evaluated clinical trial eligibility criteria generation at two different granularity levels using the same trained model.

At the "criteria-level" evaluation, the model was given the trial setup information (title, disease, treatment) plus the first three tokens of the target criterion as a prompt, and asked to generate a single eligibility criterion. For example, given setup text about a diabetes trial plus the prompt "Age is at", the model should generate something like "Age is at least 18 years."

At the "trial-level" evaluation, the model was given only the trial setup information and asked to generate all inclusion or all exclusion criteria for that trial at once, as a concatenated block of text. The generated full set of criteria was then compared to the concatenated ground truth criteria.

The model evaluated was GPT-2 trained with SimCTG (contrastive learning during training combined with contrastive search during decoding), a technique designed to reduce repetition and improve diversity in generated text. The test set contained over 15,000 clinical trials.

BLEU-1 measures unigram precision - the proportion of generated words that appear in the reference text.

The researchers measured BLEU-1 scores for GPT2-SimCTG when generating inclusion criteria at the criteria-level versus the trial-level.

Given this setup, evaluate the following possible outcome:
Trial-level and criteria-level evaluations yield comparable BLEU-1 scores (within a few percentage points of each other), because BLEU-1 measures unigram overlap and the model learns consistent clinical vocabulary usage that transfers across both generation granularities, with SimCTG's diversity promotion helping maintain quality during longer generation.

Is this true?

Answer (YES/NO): NO